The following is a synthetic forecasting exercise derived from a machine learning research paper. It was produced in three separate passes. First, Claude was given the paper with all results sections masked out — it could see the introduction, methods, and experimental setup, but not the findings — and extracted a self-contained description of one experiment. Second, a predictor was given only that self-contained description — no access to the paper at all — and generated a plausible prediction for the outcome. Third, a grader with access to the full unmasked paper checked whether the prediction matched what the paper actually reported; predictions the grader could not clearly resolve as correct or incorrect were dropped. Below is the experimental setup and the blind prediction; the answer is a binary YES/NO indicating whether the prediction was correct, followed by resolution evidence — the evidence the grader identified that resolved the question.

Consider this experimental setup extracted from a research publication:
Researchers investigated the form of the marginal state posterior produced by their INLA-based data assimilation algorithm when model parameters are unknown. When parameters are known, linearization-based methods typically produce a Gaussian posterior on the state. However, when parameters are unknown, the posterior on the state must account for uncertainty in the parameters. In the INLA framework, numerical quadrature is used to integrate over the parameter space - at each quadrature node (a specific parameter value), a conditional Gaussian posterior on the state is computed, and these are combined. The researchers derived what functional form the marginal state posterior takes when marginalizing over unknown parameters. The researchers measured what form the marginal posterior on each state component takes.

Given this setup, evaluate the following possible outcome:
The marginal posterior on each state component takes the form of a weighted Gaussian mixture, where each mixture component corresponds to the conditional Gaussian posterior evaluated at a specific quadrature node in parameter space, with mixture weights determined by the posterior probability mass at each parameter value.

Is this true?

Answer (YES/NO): YES